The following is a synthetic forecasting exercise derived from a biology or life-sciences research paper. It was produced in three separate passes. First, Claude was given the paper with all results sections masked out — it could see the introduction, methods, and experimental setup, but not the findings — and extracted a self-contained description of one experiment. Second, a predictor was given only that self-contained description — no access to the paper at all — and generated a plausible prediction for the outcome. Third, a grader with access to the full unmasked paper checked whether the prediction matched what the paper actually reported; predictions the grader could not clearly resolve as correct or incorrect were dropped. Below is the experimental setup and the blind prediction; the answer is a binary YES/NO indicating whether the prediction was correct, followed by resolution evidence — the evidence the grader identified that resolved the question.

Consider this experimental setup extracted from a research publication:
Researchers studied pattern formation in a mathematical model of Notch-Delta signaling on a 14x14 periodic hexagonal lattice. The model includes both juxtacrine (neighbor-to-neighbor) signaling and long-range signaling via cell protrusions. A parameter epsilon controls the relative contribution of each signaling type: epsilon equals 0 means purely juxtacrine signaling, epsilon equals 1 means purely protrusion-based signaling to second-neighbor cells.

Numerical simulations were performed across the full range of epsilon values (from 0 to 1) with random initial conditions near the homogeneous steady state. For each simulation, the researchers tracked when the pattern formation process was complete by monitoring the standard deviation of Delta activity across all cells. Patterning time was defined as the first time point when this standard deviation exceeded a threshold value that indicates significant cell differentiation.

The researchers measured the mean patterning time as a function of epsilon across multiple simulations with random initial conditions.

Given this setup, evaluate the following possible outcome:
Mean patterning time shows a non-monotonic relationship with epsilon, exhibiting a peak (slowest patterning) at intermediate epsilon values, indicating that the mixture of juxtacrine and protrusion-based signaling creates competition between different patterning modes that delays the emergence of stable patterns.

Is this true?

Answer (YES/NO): NO